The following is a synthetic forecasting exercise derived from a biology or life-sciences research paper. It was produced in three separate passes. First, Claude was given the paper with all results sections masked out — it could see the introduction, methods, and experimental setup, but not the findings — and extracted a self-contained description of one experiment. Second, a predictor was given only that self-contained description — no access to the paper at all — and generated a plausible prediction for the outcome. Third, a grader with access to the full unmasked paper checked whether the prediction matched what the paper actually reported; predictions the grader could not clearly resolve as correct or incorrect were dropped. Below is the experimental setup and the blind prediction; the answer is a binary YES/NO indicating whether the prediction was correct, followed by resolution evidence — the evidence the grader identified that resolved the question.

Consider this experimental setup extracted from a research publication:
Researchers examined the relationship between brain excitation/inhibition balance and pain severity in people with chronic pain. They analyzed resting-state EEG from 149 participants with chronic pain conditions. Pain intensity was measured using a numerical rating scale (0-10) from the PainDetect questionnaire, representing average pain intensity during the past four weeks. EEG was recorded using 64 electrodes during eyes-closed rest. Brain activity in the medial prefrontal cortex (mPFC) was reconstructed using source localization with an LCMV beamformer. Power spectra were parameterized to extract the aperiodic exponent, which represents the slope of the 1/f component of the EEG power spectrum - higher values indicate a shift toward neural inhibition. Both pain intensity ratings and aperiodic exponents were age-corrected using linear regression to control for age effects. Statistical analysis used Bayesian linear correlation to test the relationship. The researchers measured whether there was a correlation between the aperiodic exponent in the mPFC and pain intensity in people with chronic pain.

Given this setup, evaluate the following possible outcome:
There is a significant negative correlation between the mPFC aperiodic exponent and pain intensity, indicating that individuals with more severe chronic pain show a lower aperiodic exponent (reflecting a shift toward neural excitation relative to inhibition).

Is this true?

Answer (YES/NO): NO